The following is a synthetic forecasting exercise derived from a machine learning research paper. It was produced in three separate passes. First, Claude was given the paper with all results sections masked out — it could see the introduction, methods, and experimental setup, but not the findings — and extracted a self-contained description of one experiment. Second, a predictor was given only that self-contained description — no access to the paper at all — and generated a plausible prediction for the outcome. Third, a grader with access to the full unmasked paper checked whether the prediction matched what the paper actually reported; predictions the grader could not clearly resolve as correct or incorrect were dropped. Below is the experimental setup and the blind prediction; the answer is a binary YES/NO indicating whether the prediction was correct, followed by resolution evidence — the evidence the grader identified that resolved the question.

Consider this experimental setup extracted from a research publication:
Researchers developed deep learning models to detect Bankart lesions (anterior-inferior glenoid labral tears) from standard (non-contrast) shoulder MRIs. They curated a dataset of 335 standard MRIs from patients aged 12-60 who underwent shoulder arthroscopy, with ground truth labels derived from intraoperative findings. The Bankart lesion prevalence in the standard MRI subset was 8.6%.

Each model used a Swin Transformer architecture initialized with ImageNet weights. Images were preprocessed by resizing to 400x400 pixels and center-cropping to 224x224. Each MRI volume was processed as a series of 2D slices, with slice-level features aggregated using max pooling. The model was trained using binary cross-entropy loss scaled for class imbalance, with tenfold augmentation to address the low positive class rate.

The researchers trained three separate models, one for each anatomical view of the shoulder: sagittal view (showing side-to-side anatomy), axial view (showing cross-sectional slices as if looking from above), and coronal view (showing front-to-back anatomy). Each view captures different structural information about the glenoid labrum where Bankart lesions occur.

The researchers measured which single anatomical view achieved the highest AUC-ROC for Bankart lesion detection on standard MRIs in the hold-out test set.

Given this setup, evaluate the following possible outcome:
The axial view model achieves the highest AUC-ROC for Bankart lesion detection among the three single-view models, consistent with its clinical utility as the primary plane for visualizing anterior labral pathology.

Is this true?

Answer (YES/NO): YES